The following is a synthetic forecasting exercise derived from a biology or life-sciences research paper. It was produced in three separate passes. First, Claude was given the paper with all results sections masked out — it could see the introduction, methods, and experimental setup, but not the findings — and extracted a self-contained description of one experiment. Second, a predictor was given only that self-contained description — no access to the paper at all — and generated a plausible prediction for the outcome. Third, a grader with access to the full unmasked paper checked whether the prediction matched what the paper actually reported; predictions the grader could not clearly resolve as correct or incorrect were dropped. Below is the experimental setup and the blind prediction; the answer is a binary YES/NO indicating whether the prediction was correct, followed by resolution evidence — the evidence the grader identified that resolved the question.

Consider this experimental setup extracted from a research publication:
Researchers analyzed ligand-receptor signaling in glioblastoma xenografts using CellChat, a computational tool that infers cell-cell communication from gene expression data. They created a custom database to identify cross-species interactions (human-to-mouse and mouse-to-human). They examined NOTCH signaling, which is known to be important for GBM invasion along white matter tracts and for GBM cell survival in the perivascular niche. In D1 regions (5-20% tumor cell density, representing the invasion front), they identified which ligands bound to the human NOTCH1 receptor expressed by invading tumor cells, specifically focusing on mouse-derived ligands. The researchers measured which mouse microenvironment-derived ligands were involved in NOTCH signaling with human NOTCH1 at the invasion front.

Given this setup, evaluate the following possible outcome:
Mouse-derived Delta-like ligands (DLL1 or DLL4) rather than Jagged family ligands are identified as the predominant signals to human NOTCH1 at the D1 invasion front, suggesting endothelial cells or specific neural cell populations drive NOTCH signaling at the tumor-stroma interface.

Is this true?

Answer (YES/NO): NO